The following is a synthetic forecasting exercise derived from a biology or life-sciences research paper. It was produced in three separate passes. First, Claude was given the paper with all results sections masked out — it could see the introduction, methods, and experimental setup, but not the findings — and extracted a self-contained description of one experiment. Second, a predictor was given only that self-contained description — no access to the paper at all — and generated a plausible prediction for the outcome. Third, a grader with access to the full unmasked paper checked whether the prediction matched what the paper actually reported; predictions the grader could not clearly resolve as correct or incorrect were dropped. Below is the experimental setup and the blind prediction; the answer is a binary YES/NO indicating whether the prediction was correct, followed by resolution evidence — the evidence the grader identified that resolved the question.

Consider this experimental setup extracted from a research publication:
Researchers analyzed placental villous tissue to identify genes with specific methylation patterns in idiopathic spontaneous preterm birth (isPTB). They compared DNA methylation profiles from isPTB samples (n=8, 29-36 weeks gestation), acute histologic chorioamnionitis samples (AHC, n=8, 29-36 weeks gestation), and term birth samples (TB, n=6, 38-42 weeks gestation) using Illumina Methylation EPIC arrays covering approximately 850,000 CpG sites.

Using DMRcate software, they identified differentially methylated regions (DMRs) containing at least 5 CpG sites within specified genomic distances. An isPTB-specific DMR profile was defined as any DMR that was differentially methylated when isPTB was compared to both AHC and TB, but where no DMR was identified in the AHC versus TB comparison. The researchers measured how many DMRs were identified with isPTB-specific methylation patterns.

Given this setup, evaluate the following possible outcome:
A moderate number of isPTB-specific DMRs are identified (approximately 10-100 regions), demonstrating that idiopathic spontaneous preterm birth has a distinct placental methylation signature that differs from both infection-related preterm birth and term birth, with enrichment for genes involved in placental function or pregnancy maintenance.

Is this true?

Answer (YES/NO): NO